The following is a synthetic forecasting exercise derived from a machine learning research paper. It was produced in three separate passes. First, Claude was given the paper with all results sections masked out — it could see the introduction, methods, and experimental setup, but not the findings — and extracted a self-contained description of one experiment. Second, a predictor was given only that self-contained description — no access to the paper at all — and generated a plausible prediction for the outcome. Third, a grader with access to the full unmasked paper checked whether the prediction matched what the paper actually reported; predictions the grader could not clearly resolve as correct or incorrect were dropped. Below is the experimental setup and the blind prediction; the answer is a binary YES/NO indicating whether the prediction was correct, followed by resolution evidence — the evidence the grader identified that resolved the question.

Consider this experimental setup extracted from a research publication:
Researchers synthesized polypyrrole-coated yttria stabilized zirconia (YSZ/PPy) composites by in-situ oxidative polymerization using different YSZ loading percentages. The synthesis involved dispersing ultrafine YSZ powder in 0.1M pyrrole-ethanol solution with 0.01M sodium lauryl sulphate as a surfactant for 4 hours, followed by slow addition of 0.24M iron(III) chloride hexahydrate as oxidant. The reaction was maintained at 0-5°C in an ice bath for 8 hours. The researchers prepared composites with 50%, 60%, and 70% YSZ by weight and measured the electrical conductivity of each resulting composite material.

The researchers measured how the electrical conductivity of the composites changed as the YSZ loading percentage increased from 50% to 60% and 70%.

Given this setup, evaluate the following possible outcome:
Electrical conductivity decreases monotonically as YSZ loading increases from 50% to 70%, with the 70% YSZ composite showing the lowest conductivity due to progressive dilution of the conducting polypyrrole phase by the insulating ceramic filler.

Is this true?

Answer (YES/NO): NO